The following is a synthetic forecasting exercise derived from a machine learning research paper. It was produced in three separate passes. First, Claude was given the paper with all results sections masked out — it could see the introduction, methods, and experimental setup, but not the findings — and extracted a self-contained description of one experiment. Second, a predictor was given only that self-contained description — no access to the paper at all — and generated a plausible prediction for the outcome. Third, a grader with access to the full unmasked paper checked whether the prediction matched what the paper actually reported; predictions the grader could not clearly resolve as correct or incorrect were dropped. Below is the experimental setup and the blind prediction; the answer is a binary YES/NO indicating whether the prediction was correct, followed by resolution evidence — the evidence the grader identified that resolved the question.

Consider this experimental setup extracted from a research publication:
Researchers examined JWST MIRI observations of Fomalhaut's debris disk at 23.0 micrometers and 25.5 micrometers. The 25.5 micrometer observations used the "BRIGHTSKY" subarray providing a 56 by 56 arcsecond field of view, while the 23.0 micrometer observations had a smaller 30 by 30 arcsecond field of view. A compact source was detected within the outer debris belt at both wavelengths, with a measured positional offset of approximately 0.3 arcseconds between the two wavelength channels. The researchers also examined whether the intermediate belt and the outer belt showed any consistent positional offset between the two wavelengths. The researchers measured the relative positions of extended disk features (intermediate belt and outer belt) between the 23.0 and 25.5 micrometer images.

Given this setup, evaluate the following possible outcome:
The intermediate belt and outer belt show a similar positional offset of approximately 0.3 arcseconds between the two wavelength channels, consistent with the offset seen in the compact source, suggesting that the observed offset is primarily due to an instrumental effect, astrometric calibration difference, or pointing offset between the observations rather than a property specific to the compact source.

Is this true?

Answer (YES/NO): YES